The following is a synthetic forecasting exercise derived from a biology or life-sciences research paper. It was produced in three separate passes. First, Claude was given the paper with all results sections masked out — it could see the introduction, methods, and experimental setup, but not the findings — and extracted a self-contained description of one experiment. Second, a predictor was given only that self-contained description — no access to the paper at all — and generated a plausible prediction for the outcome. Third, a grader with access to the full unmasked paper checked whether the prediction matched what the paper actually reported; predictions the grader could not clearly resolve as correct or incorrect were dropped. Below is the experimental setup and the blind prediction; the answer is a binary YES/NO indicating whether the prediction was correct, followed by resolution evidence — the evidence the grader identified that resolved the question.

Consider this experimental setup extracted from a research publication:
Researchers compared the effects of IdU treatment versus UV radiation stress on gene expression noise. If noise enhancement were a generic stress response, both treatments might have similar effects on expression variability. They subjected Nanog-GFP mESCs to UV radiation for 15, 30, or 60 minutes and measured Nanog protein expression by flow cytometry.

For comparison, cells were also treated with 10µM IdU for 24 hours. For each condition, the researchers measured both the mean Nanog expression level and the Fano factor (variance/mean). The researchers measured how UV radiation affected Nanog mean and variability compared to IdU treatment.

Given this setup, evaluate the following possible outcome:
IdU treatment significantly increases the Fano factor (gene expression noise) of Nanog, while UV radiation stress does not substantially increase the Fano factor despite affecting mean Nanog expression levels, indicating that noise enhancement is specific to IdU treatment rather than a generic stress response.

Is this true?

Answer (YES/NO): YES